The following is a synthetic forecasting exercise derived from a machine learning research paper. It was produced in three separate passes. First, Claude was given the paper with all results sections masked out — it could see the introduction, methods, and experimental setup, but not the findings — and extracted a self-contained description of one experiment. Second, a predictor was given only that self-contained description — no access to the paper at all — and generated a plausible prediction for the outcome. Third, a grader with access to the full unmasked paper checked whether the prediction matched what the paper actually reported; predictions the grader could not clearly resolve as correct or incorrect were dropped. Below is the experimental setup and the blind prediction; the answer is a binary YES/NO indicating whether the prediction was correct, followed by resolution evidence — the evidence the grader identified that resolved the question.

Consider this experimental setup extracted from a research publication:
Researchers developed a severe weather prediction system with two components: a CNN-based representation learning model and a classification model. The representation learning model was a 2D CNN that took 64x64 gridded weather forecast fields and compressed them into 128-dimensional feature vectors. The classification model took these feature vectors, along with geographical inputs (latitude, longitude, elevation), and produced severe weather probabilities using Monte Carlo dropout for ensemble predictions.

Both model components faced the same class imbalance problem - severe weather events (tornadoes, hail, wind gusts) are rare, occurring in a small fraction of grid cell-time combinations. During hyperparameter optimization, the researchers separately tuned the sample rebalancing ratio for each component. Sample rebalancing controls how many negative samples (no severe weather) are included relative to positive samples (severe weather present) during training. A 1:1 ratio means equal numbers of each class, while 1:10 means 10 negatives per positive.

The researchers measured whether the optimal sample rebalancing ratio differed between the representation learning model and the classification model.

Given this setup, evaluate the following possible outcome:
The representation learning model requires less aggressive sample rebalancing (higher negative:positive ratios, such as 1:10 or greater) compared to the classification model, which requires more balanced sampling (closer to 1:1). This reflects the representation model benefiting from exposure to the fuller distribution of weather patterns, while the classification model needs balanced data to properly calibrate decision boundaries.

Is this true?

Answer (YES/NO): YES